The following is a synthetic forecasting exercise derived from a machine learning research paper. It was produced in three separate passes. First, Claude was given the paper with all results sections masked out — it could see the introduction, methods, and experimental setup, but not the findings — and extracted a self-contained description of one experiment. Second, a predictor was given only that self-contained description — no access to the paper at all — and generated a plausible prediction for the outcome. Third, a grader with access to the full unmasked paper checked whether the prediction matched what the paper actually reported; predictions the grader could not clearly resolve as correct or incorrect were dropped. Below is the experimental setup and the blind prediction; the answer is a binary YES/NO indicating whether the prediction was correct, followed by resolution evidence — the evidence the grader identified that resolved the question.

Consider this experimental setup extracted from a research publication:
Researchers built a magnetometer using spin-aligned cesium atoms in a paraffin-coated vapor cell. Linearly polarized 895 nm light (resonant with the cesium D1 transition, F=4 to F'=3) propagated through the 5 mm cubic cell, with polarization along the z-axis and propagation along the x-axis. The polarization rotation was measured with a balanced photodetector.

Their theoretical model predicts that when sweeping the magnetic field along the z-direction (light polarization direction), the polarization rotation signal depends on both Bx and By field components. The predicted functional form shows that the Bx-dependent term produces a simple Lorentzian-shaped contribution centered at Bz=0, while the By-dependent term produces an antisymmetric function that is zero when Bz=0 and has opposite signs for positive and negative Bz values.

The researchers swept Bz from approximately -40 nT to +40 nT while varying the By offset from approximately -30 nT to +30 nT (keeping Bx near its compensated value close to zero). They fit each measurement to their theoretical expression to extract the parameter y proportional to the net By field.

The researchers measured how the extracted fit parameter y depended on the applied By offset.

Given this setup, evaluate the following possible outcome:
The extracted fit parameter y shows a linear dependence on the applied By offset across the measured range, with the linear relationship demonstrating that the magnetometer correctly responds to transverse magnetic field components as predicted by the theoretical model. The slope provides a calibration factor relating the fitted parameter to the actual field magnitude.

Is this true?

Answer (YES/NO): YES